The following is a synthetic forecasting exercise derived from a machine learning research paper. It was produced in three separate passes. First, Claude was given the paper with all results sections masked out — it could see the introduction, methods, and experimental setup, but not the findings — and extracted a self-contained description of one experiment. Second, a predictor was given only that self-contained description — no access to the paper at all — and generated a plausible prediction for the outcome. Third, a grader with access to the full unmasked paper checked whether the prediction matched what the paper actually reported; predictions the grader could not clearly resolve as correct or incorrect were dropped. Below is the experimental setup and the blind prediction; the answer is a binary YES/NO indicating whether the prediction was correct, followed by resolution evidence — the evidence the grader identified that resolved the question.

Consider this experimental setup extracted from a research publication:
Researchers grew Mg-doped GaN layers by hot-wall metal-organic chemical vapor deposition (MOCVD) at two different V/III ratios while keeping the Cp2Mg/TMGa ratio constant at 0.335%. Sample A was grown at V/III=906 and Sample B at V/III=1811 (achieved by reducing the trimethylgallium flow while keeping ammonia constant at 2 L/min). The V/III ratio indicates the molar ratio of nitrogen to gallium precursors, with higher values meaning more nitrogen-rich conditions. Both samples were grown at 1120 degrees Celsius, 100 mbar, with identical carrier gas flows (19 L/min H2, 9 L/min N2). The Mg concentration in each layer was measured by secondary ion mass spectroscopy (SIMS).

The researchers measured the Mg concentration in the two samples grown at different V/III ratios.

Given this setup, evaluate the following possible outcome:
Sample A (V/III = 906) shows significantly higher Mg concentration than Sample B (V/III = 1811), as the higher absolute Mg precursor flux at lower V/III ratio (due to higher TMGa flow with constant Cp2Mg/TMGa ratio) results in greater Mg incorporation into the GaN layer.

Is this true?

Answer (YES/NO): YES